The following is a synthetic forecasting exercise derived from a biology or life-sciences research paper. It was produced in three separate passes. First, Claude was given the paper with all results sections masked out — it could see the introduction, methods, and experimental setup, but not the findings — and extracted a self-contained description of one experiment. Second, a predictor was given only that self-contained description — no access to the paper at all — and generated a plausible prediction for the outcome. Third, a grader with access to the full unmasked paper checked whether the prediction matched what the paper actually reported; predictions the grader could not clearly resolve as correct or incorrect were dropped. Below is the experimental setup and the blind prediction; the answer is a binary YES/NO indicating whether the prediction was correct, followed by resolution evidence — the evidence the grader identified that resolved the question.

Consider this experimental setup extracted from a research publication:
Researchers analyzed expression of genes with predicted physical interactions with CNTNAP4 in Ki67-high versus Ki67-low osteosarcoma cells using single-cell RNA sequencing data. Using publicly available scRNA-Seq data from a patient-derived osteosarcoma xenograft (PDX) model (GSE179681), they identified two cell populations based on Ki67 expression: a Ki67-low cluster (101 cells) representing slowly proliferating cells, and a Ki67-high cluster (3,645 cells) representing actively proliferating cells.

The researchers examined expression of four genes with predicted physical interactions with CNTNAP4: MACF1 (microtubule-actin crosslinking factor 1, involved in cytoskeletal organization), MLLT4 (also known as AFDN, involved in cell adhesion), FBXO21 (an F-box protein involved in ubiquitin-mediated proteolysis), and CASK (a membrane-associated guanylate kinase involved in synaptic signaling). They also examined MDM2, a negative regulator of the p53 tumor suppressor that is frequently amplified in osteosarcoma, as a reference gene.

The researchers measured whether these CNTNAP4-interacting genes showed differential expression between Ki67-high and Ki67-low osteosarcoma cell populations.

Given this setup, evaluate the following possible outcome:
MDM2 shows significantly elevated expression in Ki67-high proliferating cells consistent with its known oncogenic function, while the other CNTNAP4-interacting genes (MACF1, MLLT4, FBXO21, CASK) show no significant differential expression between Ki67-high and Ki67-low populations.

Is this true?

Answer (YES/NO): NO